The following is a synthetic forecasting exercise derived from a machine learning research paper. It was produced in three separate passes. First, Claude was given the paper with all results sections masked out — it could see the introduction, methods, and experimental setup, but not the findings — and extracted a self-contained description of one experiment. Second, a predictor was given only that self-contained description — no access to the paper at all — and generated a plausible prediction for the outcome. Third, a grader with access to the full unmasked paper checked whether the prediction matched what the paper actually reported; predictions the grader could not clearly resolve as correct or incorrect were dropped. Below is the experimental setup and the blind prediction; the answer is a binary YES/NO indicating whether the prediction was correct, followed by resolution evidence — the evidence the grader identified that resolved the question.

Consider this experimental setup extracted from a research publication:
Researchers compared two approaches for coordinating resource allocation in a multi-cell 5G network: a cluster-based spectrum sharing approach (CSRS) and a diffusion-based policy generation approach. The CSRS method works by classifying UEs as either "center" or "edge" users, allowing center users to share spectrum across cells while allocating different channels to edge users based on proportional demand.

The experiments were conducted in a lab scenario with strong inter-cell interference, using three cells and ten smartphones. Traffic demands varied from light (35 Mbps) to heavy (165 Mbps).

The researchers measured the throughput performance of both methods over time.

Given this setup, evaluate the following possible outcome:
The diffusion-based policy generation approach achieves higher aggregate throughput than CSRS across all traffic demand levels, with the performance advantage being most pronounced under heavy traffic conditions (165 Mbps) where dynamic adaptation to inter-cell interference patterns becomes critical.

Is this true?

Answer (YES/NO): NO